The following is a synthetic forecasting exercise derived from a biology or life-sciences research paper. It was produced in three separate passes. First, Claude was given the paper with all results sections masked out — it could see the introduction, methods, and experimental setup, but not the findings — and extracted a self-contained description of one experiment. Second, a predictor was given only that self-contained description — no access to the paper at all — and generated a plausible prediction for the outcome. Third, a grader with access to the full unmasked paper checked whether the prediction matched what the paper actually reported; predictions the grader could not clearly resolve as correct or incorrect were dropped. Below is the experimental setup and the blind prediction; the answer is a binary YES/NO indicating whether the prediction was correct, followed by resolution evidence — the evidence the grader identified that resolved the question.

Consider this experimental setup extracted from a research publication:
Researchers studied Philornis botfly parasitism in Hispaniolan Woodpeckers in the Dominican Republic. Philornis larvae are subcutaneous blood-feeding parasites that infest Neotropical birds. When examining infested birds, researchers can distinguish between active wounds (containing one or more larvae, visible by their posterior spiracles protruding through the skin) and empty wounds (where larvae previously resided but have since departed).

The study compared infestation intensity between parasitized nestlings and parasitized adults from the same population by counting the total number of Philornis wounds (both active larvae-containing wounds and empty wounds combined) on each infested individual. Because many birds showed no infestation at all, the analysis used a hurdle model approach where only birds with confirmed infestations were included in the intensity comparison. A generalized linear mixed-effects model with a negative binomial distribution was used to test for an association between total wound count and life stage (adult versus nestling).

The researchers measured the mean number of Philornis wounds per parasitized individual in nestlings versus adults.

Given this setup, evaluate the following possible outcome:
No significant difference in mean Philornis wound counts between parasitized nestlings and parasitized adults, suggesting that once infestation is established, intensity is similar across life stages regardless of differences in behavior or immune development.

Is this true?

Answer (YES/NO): NO